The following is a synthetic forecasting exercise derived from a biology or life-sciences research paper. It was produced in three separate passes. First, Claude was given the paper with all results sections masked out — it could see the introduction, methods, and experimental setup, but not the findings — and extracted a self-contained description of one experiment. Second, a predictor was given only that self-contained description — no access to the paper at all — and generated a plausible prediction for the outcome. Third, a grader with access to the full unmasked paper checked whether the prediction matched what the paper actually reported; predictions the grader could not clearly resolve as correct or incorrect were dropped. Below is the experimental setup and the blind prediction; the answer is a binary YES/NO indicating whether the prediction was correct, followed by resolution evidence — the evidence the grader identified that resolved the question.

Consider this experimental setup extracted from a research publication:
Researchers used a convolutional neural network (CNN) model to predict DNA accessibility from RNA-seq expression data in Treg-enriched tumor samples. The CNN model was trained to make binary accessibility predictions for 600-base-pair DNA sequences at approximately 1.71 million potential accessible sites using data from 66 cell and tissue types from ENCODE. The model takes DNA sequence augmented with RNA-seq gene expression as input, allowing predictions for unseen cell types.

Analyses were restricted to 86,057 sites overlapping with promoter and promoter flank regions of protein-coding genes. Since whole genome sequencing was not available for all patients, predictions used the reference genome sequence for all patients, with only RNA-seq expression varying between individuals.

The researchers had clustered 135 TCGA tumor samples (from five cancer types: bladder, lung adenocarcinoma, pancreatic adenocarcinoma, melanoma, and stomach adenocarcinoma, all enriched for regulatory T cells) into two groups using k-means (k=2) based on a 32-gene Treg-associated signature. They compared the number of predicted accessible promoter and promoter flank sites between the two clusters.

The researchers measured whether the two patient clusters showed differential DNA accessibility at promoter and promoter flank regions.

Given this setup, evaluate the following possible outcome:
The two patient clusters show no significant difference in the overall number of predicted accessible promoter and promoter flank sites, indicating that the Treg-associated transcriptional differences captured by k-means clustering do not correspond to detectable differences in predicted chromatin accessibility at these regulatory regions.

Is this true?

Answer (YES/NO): NO